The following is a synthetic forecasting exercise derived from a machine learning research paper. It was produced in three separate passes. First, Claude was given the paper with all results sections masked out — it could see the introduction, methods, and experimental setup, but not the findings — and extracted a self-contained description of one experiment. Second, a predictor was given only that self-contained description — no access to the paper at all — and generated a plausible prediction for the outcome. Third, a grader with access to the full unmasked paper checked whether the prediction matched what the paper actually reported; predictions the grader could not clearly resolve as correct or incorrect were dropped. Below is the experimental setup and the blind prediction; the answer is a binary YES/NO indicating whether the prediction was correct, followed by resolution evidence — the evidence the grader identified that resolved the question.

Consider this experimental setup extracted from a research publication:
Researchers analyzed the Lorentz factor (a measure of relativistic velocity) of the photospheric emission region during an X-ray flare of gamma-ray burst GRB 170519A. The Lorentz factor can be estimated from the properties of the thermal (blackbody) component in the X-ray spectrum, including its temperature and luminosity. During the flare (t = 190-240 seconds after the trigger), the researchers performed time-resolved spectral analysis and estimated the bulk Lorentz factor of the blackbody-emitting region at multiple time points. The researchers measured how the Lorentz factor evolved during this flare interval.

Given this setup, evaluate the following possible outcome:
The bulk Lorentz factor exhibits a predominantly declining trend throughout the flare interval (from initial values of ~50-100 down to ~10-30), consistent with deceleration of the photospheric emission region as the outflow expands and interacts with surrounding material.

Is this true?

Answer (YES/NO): NO